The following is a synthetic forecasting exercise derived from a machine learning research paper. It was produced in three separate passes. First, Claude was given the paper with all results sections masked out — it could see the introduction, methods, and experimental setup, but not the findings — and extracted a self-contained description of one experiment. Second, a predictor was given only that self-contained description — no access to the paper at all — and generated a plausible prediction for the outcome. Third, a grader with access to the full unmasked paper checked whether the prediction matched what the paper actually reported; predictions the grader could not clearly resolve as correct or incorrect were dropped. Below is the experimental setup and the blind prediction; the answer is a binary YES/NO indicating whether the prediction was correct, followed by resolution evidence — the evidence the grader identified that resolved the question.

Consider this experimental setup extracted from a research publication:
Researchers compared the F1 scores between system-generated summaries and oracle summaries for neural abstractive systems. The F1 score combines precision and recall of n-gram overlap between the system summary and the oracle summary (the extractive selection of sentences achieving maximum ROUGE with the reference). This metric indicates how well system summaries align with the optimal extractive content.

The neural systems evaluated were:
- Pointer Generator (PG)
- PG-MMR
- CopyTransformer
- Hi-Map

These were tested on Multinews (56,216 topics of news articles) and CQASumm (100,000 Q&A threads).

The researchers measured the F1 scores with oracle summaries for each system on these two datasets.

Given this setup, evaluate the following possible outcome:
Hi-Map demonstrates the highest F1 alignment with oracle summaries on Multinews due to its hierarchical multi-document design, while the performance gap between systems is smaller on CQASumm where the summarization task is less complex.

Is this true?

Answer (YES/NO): NO